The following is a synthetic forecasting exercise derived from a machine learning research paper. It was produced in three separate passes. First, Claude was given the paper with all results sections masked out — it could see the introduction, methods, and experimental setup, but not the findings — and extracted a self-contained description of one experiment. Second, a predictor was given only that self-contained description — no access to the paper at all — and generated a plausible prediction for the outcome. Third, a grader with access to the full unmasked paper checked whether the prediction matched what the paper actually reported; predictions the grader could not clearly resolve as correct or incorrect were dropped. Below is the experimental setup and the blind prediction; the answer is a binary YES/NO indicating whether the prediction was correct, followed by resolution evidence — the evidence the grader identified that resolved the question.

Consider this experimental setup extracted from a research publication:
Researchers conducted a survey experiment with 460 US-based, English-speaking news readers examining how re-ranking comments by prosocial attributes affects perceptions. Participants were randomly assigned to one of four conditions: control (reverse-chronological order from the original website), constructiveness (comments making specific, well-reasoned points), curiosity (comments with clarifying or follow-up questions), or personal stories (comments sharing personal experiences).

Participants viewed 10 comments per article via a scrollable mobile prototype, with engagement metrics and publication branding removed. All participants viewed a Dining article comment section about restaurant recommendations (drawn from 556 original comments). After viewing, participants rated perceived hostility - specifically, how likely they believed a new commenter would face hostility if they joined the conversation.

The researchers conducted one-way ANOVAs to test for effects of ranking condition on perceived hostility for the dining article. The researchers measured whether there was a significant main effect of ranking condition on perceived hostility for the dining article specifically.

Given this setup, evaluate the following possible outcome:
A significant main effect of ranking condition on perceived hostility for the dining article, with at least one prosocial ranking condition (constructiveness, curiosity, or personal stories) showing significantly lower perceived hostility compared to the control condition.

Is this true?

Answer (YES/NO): NO